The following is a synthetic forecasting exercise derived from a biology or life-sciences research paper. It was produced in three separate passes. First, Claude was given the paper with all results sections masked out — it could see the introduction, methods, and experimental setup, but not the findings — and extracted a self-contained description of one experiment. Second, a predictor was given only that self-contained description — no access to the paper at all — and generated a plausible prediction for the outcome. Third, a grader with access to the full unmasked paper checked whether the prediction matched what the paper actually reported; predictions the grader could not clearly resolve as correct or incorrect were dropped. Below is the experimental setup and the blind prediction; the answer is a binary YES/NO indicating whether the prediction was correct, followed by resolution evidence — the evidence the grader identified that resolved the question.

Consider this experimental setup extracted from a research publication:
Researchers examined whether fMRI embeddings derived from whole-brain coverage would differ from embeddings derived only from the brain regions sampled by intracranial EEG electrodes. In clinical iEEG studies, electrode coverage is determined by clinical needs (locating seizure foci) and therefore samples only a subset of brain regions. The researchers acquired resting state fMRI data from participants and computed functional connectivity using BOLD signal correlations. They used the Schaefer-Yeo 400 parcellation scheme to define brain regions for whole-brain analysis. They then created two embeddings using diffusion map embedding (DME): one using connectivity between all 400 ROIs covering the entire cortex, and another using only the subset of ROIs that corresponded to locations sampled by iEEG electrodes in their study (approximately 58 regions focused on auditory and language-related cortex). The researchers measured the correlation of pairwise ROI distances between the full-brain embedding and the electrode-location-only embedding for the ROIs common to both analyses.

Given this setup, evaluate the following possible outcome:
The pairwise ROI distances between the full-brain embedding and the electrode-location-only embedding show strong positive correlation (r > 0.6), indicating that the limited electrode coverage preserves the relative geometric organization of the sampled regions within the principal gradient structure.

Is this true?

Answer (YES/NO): YES